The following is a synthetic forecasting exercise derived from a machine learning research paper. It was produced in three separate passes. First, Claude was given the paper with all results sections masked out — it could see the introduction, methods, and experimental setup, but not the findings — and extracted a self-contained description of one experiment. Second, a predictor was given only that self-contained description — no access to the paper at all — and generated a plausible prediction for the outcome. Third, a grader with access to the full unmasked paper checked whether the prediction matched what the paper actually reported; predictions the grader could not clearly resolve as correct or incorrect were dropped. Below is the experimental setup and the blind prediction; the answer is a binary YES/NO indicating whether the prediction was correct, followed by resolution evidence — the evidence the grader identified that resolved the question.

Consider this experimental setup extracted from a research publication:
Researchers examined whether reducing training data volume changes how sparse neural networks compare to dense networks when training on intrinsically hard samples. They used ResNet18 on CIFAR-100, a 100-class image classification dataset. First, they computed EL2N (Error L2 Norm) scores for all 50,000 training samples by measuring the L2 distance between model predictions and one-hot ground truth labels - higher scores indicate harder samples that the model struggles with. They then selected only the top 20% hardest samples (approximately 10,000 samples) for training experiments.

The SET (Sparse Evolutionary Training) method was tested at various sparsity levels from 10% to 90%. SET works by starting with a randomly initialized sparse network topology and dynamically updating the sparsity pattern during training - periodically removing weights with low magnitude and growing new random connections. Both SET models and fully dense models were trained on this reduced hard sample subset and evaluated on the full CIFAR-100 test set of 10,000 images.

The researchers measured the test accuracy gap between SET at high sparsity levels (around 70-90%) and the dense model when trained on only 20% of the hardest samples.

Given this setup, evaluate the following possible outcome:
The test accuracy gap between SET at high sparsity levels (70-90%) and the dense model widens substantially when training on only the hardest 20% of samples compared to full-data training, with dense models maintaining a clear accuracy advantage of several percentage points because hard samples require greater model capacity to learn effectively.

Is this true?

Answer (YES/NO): NO